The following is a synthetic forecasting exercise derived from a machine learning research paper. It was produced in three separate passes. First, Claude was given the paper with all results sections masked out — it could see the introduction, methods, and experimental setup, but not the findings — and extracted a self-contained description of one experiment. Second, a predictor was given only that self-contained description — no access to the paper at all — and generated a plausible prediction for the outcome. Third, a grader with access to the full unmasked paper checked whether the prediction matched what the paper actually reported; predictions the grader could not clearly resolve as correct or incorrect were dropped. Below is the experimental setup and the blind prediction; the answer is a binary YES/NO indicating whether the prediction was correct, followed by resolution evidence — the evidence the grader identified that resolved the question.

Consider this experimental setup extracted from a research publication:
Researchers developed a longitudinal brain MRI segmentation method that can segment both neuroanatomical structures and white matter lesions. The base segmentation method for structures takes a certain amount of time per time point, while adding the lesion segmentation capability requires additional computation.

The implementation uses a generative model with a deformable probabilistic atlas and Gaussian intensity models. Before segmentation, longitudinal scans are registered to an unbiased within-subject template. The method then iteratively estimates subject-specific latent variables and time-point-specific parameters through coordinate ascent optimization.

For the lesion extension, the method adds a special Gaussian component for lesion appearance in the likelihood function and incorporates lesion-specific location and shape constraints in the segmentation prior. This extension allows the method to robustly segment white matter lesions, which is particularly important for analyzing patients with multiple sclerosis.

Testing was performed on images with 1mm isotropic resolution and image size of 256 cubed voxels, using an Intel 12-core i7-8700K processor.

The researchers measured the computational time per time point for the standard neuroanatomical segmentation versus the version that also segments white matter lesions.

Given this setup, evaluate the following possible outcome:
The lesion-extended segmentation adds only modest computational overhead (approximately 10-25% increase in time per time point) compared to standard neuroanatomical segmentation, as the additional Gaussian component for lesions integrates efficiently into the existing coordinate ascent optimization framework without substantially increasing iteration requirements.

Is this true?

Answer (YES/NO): NO